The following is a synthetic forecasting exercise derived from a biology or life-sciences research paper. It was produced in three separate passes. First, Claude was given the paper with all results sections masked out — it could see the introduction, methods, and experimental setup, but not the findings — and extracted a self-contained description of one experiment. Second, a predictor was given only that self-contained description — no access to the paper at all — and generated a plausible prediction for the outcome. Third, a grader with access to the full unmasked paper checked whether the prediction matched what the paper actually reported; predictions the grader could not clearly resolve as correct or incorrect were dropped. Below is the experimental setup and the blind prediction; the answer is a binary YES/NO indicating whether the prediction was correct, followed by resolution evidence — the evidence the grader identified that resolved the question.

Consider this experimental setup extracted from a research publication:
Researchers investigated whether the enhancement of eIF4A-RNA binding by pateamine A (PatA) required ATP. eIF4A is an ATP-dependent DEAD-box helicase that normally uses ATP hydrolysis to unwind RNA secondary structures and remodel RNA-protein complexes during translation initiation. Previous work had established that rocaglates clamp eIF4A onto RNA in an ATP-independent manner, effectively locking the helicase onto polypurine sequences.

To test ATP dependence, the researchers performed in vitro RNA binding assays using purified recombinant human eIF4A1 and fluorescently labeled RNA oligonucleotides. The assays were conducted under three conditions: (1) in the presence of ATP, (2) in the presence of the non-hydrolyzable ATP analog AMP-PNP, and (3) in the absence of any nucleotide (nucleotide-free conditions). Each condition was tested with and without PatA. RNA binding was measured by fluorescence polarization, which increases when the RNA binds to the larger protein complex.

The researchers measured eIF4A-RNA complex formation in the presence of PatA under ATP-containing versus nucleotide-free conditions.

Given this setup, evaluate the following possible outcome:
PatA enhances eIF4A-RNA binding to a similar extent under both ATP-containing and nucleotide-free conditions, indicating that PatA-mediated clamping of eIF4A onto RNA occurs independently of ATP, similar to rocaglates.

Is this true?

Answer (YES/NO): YES